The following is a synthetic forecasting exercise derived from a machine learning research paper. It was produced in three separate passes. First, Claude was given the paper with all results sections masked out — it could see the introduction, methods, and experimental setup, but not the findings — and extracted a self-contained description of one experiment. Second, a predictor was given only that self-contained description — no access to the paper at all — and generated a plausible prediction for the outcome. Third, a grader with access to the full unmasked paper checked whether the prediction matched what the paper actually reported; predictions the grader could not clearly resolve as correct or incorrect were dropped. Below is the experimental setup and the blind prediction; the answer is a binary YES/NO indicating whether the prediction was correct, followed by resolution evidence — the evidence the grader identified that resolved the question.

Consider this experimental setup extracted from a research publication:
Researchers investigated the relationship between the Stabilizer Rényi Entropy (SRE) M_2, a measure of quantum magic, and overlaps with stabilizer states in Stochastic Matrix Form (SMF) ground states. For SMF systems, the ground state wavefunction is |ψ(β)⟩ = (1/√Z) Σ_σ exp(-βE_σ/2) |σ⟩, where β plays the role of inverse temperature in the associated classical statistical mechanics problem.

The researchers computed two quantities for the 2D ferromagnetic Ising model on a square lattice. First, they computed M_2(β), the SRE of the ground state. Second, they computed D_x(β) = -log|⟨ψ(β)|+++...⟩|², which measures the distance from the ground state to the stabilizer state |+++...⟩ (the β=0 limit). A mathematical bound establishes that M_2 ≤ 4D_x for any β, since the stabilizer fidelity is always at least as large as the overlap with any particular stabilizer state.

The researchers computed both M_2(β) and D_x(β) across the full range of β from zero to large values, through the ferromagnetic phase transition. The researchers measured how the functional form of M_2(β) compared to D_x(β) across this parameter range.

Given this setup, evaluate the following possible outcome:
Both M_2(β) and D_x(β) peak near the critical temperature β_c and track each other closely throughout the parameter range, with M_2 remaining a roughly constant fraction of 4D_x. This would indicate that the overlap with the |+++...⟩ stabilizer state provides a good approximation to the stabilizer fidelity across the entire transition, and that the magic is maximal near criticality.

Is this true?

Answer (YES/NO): NO